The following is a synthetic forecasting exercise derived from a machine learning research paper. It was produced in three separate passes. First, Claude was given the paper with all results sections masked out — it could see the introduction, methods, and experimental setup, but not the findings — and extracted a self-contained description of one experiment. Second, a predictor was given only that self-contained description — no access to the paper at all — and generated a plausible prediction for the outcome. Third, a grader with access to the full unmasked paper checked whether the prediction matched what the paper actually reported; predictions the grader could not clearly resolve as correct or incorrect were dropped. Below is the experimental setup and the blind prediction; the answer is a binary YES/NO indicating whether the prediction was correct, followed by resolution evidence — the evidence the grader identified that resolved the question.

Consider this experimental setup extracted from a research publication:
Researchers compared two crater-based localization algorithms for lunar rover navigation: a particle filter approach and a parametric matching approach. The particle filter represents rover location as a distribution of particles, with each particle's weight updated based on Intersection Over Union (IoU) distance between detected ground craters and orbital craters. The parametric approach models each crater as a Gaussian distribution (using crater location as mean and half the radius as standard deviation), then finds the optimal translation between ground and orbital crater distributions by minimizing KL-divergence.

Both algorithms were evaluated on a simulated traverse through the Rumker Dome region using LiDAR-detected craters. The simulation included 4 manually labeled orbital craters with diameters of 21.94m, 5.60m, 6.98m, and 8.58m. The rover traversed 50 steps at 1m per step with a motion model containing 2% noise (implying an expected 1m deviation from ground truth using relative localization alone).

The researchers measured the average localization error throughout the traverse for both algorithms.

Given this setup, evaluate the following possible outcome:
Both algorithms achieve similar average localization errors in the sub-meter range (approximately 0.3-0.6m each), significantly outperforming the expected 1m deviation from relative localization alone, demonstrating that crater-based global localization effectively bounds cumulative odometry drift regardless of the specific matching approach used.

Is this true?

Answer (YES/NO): NO